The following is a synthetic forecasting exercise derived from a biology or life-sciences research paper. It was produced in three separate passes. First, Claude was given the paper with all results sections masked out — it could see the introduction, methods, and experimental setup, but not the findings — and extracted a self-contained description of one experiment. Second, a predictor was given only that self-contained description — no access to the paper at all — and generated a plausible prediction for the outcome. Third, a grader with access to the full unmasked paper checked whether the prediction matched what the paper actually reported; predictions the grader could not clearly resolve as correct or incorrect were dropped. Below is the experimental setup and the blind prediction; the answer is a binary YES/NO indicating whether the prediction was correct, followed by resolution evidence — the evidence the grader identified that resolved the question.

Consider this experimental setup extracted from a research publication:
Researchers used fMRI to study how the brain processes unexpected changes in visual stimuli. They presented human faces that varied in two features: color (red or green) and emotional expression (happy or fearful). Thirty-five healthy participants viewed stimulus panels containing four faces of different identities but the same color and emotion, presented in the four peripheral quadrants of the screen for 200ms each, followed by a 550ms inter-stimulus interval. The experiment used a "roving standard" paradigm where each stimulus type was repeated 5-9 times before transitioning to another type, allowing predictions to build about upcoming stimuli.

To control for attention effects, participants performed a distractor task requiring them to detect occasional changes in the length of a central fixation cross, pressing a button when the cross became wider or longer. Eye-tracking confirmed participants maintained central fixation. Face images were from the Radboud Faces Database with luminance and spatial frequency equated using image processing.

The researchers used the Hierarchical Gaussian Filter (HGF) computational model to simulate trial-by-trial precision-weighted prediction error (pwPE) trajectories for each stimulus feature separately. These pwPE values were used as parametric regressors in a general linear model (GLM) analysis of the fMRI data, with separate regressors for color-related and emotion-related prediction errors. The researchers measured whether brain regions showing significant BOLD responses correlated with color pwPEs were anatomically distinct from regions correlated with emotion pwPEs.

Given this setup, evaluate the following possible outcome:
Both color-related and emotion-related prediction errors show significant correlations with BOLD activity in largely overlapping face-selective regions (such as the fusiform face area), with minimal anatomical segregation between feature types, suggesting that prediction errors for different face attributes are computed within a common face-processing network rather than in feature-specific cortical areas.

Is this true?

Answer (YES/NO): NO